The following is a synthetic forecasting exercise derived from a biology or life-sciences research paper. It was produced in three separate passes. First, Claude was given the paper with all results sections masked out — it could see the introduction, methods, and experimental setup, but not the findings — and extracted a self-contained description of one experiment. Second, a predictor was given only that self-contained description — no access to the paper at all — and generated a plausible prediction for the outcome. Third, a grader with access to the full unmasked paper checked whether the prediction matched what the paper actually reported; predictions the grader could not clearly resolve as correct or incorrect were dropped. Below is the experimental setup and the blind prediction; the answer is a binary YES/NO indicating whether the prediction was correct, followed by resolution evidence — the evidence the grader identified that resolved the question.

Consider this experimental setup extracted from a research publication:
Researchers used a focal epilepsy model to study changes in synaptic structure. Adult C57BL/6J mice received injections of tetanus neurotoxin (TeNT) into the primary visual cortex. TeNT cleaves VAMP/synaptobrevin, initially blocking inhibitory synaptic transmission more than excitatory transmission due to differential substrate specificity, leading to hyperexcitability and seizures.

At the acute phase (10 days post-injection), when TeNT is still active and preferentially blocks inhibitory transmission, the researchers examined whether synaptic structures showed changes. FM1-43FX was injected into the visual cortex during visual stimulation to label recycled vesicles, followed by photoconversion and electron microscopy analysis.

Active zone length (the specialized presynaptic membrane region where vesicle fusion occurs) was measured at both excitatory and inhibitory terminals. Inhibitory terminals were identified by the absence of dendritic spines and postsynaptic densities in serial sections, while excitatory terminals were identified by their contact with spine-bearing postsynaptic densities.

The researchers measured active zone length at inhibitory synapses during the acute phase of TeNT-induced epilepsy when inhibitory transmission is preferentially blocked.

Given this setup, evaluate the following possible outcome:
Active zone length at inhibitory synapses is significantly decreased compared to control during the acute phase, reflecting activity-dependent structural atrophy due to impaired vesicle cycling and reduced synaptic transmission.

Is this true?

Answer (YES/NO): NO